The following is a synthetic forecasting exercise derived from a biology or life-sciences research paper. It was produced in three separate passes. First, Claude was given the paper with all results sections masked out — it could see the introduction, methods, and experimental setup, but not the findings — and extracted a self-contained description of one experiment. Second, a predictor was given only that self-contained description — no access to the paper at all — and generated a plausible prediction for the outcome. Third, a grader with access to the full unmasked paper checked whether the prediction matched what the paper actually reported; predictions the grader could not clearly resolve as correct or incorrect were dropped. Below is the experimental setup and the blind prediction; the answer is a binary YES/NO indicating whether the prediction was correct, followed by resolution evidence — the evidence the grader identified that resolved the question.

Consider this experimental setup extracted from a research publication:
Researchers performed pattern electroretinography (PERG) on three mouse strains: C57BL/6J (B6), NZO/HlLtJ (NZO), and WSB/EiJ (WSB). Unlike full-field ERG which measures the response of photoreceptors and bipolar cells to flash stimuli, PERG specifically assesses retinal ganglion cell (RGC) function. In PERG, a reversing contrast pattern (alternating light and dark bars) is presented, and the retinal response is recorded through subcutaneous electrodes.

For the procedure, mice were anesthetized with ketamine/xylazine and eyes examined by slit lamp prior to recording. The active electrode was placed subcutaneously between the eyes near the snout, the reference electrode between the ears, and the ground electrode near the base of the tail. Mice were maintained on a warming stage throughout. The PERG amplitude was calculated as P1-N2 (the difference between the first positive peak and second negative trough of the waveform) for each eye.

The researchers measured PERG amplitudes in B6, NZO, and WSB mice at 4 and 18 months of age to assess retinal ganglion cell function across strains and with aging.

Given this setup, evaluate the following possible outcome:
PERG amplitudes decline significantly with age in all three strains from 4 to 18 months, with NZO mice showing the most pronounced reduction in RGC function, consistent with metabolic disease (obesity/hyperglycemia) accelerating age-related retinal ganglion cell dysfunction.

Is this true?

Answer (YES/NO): NO